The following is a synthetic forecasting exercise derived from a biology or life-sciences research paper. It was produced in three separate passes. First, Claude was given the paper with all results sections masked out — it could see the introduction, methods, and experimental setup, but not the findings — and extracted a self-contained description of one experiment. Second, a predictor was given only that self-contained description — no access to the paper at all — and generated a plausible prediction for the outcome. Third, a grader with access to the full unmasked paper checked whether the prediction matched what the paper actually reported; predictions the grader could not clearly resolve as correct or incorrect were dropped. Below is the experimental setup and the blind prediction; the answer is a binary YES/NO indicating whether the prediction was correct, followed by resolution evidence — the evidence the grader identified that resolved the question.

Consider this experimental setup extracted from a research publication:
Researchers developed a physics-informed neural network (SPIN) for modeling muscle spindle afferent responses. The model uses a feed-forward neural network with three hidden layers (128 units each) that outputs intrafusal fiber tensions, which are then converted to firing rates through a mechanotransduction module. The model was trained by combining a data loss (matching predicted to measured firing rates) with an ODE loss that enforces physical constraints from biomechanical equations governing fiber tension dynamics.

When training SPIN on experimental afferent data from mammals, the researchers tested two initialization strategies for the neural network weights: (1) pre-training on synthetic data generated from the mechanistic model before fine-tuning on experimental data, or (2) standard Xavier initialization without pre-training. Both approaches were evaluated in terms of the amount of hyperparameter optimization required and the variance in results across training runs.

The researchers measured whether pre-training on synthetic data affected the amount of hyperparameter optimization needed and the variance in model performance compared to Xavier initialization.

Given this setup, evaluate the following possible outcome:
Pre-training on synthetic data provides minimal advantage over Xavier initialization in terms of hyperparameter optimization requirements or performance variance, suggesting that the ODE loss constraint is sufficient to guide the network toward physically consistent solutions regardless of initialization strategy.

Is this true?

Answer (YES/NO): NO